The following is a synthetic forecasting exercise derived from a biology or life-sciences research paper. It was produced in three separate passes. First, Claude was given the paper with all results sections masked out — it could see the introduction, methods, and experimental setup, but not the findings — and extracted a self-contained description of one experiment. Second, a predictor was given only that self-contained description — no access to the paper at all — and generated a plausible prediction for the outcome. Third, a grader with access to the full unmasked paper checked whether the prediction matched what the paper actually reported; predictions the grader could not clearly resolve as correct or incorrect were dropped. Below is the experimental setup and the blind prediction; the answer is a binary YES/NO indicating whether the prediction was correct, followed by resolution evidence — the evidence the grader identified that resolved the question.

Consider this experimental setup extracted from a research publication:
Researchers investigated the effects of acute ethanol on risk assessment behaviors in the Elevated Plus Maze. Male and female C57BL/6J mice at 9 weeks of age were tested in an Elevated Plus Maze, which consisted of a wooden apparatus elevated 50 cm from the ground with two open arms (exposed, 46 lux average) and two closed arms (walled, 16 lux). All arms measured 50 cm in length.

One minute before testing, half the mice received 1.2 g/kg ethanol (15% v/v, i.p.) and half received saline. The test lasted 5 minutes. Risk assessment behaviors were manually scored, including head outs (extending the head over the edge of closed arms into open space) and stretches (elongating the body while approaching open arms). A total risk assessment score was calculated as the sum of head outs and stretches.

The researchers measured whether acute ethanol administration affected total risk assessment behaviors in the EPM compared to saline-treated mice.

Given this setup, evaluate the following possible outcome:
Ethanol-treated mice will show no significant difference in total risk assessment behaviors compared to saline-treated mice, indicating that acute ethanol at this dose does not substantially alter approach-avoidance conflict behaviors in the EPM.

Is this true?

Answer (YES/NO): NO